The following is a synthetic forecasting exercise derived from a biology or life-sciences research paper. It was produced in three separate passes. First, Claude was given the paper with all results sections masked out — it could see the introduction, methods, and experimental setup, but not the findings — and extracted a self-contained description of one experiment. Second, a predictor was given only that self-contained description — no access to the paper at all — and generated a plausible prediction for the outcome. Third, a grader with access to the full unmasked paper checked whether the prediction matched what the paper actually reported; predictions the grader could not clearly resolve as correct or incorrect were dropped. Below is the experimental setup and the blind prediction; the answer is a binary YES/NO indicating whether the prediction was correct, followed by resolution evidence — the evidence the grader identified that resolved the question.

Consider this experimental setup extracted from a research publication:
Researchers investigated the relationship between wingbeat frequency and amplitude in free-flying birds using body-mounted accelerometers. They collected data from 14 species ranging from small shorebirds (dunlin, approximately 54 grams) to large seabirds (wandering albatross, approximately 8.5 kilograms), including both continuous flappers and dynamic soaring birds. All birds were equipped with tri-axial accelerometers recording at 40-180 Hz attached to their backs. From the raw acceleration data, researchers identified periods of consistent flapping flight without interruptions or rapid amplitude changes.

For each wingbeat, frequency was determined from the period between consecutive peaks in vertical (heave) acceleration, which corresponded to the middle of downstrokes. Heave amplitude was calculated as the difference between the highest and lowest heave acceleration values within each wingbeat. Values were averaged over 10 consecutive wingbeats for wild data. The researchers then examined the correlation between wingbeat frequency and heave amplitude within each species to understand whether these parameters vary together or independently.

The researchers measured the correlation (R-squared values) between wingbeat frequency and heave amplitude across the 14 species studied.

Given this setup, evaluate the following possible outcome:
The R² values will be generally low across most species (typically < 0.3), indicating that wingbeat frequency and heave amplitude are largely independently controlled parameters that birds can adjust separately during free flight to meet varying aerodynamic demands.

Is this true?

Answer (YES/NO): YES